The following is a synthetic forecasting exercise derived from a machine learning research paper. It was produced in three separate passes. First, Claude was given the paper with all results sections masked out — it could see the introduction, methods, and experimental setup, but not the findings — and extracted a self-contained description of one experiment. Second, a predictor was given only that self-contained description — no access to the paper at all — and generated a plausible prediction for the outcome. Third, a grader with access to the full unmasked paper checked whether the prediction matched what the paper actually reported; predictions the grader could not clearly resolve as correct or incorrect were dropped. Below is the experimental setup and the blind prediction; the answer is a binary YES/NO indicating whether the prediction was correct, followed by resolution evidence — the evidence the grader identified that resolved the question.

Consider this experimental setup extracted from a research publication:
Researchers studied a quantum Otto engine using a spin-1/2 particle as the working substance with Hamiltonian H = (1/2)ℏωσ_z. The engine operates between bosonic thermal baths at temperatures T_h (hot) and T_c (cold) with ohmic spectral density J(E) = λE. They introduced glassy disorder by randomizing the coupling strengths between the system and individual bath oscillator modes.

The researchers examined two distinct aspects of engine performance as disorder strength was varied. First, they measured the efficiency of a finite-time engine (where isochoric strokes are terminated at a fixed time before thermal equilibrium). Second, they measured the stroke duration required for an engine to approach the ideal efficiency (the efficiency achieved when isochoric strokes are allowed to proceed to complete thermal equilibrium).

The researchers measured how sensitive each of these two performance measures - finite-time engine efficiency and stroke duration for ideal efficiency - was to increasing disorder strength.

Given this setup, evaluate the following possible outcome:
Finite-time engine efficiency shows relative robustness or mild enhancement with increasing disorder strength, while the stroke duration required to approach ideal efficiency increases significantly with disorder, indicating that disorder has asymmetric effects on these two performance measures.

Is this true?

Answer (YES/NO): NO